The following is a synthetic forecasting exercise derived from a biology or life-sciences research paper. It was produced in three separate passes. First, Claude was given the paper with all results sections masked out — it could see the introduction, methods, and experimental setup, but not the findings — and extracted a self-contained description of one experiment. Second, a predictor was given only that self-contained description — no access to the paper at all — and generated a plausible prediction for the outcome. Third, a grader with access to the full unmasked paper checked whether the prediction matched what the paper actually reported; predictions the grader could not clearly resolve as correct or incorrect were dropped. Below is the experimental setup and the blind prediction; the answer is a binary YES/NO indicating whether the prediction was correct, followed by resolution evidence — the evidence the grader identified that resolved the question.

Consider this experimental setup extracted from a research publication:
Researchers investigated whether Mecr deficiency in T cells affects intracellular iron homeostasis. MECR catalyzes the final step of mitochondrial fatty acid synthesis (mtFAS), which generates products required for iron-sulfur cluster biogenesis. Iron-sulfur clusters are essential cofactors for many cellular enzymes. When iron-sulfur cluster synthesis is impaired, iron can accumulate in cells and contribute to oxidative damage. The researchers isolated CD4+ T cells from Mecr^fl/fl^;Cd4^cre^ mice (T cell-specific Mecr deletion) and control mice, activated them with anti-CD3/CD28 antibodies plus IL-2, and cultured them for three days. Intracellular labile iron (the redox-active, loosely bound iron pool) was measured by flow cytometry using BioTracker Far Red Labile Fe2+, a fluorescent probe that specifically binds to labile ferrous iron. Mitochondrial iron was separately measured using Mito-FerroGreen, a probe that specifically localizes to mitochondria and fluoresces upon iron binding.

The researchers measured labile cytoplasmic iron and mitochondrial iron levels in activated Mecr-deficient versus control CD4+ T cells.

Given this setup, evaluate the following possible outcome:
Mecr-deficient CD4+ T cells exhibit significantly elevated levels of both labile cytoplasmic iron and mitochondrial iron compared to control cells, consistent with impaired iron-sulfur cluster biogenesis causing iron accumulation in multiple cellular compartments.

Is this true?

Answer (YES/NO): YES